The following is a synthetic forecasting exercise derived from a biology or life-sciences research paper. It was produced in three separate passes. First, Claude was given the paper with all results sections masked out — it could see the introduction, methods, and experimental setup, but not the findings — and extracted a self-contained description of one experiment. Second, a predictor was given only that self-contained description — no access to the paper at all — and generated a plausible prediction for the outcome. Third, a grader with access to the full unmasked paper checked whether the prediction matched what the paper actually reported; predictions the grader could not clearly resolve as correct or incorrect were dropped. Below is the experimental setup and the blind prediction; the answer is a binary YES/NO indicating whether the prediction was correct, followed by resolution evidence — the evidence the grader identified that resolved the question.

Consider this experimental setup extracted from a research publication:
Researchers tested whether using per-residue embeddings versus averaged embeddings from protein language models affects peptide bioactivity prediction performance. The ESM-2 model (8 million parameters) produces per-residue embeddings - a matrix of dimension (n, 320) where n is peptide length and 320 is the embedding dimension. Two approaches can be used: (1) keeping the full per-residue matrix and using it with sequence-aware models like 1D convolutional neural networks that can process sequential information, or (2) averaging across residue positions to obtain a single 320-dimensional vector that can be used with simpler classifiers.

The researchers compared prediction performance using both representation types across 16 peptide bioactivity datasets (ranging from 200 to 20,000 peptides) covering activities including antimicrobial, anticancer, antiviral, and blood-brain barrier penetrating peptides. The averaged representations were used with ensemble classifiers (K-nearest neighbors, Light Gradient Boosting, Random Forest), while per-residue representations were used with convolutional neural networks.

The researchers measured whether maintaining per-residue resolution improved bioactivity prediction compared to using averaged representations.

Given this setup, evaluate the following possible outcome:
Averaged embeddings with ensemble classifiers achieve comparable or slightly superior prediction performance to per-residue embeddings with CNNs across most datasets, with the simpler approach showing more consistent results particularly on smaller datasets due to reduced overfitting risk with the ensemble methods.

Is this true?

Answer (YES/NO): NO